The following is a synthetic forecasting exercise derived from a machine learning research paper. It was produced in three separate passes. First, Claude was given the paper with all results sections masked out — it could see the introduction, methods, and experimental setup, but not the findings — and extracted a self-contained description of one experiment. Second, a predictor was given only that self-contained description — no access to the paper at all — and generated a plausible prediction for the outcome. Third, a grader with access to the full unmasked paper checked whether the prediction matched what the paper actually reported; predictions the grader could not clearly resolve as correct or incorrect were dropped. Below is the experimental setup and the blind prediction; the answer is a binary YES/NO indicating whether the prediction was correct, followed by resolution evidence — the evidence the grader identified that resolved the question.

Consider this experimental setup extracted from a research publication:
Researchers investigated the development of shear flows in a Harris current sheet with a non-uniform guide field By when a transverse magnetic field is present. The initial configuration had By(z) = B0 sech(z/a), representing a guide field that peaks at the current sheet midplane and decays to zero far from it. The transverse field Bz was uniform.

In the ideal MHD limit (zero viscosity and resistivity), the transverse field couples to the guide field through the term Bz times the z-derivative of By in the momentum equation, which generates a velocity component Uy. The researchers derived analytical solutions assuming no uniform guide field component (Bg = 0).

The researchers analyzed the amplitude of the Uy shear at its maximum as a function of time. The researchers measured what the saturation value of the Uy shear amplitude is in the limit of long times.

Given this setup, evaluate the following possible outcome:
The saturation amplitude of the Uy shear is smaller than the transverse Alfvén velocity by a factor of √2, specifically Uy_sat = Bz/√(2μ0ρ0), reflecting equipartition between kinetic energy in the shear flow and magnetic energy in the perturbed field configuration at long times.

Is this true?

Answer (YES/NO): NO